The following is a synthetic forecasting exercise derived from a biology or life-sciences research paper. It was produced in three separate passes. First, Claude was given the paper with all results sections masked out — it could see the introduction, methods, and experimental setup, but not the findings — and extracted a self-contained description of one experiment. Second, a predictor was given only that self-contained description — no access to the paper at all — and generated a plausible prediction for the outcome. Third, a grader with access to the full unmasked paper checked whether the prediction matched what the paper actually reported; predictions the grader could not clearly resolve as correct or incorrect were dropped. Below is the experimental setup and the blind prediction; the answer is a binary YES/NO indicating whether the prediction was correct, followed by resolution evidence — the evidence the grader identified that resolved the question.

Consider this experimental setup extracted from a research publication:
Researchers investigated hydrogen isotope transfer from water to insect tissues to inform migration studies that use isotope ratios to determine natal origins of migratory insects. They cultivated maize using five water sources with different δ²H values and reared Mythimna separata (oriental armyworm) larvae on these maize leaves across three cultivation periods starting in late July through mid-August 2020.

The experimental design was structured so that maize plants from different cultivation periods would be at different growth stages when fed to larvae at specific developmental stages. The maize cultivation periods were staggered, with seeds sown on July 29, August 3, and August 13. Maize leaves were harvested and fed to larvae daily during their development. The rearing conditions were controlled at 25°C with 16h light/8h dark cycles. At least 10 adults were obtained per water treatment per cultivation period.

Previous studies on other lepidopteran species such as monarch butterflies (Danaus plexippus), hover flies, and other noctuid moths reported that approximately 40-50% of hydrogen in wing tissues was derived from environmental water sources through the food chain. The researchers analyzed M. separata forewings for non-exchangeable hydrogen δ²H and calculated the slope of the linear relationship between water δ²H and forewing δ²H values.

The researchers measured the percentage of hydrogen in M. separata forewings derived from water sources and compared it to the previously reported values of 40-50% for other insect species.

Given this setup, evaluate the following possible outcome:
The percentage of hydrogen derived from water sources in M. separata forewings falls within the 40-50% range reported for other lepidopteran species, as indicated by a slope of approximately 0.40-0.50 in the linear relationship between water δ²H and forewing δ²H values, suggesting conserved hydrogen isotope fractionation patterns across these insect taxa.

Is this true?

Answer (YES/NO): NO